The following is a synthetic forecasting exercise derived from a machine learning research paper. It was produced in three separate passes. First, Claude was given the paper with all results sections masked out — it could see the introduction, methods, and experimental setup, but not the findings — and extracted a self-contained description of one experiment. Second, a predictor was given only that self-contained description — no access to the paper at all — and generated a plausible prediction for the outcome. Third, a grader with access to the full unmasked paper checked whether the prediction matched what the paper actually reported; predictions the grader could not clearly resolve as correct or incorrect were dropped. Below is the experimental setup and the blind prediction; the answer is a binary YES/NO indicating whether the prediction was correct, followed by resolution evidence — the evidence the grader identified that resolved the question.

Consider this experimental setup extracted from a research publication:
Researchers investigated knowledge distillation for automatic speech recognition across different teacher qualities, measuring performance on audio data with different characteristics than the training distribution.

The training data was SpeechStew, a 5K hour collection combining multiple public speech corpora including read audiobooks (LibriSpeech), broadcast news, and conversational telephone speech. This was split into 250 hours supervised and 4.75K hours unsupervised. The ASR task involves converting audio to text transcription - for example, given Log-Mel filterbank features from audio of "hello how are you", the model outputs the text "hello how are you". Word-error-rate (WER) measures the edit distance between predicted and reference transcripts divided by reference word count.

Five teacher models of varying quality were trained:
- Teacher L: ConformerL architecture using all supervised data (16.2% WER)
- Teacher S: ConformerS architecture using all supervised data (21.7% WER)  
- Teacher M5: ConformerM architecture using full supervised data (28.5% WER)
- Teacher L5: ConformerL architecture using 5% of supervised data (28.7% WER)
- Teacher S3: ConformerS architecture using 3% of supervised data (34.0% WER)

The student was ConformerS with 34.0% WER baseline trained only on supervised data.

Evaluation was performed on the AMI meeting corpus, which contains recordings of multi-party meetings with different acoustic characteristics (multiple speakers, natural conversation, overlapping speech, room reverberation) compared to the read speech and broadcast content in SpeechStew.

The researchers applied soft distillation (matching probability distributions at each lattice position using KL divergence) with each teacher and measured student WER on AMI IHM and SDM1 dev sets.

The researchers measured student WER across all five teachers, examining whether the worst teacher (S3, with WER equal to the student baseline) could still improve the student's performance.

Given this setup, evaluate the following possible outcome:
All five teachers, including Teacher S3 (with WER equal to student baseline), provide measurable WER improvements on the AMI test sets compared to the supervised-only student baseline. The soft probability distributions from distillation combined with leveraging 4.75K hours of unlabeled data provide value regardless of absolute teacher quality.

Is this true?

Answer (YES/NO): YES